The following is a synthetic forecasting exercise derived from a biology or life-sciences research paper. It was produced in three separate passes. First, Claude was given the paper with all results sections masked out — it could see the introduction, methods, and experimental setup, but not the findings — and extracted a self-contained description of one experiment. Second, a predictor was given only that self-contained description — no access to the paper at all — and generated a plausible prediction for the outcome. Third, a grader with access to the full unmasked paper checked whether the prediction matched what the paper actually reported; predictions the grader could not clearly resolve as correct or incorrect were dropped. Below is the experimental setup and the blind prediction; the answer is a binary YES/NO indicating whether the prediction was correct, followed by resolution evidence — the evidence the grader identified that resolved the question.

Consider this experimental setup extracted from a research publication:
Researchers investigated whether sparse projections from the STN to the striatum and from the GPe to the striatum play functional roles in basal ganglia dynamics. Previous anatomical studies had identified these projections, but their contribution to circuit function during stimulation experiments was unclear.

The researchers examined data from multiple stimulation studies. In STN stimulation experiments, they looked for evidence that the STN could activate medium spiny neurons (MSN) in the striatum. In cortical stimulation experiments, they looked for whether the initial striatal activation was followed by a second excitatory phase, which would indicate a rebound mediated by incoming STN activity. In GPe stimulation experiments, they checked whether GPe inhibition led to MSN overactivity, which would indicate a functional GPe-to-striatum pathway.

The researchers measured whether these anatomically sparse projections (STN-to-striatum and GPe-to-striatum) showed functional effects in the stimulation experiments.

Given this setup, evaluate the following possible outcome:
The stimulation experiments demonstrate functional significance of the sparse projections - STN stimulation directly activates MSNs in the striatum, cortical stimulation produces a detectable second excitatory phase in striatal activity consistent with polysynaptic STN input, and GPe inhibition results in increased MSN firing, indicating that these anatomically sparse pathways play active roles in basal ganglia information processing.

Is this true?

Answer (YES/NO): NO